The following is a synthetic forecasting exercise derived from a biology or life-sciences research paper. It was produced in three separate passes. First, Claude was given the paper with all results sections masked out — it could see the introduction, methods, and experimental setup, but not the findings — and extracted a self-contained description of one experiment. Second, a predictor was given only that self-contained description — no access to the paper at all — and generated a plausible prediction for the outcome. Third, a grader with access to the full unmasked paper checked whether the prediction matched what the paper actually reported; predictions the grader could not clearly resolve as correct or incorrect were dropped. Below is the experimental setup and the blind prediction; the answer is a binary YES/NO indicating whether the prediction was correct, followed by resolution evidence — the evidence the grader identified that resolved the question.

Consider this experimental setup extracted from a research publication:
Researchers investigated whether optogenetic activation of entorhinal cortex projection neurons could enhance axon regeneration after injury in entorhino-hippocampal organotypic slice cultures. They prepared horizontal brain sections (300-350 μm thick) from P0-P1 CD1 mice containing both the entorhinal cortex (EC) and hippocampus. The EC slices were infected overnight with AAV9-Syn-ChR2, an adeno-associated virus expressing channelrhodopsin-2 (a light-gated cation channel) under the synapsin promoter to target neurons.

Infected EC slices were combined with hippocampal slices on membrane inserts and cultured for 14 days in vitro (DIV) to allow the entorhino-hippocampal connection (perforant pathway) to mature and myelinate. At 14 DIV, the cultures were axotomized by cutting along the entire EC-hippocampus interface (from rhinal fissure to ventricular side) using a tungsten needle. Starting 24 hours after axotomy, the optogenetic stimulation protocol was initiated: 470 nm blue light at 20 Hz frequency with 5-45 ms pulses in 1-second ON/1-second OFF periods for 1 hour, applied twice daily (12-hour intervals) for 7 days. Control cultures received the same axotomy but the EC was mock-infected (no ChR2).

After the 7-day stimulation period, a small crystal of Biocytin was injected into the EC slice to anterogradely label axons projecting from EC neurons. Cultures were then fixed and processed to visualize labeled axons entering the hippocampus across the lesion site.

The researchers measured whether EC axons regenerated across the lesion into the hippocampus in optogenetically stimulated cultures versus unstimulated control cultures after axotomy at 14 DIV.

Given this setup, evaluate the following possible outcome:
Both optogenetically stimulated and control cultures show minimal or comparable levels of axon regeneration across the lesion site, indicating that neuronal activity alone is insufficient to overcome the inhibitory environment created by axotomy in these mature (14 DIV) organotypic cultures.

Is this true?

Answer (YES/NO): YES